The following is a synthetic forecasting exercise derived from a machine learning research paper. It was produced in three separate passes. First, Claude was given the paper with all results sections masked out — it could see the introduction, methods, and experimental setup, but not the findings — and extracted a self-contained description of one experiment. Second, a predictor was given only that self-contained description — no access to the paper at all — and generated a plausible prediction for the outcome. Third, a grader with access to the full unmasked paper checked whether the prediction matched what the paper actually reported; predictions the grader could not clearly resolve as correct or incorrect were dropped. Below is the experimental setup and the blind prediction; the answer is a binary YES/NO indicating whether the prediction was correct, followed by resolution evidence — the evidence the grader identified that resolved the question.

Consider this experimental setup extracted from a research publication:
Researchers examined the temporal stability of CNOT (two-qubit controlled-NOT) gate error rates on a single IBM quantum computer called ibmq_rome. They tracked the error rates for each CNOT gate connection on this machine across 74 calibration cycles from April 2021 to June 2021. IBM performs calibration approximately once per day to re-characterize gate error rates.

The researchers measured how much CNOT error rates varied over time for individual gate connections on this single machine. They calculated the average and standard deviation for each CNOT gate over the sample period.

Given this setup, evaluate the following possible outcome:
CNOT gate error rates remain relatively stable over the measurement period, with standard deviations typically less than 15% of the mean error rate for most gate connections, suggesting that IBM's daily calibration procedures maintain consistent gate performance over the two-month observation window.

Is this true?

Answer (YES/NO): NO